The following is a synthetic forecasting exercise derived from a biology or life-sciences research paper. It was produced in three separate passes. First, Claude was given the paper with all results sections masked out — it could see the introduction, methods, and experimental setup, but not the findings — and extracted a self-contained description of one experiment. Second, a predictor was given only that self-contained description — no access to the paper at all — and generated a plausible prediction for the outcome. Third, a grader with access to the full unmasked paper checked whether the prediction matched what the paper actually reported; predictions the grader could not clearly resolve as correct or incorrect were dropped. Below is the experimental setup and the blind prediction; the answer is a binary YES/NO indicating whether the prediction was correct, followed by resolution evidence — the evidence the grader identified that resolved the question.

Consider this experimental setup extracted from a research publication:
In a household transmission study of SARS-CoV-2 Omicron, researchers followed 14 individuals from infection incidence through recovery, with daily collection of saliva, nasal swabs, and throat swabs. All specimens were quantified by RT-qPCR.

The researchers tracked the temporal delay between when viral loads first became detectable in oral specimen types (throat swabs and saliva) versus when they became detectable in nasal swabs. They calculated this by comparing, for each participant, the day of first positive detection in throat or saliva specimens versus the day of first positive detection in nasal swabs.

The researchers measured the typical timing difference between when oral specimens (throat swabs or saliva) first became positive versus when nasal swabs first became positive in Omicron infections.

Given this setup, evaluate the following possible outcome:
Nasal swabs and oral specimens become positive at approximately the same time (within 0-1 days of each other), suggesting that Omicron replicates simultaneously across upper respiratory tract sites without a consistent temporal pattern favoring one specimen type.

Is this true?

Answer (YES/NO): NO